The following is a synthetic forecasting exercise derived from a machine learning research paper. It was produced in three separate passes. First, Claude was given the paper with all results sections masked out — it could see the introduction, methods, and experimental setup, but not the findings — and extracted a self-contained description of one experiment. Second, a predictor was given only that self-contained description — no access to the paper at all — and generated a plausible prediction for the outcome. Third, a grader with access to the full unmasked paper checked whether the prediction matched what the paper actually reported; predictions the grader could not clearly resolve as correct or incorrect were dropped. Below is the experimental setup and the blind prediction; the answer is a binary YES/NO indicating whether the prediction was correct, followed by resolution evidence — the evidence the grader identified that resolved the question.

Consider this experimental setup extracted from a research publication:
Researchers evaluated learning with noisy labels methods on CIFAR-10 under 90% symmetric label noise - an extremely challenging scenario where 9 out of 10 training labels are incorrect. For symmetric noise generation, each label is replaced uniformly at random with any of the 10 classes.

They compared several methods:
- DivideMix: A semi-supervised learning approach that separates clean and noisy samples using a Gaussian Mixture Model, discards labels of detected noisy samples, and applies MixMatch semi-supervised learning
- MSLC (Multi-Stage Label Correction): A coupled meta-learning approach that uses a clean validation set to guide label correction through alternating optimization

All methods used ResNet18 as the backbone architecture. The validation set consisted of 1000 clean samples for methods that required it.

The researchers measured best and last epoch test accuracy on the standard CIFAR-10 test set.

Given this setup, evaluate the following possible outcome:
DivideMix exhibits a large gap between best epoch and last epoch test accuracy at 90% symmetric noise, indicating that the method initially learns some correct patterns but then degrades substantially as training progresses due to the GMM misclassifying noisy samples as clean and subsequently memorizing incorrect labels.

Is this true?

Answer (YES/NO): NO